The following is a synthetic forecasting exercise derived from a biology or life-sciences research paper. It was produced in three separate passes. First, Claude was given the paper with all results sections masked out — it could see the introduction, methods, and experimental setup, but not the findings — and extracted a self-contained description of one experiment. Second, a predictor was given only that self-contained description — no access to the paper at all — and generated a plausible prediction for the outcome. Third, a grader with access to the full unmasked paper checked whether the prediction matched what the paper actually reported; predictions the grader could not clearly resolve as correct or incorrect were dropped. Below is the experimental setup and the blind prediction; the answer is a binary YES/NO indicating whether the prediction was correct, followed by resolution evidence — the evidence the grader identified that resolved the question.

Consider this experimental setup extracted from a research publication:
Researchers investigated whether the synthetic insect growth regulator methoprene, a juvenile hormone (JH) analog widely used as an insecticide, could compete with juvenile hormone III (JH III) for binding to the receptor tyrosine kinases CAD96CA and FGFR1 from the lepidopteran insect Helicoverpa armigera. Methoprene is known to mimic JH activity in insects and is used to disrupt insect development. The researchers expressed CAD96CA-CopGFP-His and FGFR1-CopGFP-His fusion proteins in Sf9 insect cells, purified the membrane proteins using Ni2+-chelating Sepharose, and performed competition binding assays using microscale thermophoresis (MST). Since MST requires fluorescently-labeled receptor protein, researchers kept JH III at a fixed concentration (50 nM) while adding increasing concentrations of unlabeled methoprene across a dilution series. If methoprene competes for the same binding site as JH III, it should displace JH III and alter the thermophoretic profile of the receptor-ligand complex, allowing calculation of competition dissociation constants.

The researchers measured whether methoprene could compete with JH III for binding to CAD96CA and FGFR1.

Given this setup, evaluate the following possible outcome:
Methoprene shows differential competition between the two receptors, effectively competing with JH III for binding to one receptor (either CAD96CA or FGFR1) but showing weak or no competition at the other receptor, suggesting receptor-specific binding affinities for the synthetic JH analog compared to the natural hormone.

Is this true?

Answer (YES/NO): NO